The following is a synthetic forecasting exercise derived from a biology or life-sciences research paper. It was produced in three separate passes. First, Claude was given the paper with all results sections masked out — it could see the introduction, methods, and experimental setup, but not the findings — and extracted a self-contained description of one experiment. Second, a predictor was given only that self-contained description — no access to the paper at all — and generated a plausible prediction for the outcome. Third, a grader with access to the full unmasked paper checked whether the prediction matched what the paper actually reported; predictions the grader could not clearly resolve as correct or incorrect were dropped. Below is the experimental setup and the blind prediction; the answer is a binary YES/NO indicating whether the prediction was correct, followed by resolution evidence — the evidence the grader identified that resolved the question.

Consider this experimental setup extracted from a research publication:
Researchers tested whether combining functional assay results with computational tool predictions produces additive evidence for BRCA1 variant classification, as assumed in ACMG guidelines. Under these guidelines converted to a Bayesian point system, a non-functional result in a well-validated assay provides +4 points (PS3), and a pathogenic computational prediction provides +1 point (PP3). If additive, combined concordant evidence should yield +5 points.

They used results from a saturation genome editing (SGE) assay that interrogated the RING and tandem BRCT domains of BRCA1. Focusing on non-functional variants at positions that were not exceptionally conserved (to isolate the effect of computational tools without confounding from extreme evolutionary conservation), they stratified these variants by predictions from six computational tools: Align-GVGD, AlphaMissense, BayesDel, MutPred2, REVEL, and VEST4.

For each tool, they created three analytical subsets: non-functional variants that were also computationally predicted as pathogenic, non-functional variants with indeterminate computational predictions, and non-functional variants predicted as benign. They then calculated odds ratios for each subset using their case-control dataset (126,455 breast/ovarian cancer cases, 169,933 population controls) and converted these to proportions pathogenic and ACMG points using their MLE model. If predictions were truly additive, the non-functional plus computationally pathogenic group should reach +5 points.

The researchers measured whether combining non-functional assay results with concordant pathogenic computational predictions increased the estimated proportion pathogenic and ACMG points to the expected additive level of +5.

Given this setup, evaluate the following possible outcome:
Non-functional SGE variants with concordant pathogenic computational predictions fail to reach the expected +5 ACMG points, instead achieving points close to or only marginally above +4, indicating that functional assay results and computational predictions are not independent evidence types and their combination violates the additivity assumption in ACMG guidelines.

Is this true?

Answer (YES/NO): YES